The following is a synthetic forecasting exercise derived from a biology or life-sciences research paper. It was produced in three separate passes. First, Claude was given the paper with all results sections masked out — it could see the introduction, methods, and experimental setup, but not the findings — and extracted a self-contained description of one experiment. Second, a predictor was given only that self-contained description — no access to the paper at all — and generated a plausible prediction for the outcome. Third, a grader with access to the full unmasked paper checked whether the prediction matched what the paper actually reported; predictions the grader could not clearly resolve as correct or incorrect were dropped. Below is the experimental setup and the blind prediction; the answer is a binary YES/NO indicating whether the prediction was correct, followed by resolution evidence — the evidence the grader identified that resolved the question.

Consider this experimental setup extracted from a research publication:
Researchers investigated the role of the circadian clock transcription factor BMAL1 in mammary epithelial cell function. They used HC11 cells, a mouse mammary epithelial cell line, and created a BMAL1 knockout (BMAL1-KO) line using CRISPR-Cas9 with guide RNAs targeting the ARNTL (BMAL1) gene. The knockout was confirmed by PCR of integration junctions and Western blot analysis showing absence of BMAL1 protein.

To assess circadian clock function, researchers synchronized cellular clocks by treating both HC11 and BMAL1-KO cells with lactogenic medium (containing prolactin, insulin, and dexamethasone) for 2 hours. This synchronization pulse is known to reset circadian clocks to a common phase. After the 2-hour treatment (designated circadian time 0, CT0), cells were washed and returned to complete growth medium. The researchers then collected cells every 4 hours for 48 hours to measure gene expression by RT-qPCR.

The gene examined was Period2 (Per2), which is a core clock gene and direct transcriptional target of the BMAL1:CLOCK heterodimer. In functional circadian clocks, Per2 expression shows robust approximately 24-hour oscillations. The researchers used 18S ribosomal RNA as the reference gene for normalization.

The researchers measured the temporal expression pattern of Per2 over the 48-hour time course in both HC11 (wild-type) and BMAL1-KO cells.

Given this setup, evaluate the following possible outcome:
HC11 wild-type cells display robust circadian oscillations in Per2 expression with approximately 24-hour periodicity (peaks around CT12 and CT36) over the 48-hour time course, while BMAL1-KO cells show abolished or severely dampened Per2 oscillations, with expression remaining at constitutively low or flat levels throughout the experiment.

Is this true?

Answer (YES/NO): NO